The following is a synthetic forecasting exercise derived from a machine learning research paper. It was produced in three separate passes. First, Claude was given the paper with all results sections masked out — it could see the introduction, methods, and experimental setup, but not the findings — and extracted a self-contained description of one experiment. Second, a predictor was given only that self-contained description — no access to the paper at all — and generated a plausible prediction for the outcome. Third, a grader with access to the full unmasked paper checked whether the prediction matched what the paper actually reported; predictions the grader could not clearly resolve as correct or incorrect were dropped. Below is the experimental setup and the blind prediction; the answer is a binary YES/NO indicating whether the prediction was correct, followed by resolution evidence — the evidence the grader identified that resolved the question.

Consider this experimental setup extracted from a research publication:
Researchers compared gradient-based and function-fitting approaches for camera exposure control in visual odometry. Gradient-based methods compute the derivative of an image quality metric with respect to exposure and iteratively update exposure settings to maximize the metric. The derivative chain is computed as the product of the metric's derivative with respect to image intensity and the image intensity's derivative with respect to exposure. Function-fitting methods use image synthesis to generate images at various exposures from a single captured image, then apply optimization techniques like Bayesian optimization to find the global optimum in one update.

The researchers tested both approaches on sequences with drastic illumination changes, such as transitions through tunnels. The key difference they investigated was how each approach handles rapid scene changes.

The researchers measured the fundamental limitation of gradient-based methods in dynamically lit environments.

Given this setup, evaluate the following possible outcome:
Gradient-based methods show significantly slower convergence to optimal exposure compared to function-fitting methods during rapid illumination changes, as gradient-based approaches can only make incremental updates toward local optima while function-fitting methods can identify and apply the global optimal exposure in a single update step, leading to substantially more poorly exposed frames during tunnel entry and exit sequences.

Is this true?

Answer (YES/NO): NO